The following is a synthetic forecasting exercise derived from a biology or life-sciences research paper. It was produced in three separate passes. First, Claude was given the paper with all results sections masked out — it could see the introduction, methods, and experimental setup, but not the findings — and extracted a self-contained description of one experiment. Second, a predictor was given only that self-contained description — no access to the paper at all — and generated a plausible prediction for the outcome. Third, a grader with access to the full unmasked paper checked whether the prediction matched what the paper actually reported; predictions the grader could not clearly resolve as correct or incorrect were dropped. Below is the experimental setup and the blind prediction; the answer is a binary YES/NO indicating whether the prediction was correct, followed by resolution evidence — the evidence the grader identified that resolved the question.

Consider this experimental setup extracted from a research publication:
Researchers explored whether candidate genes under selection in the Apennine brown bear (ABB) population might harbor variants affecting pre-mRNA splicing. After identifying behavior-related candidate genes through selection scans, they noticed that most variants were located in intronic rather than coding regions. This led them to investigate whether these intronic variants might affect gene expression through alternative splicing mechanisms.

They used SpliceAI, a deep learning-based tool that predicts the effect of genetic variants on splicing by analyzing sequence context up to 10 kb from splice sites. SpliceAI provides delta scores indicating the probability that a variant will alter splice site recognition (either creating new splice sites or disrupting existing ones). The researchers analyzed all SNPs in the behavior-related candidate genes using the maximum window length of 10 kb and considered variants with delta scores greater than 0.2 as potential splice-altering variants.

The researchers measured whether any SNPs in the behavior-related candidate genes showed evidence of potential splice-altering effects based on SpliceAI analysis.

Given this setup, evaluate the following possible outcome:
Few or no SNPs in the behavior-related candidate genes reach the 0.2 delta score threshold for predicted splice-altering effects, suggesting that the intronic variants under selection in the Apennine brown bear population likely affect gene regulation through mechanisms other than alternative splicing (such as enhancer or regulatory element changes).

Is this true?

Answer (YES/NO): NO